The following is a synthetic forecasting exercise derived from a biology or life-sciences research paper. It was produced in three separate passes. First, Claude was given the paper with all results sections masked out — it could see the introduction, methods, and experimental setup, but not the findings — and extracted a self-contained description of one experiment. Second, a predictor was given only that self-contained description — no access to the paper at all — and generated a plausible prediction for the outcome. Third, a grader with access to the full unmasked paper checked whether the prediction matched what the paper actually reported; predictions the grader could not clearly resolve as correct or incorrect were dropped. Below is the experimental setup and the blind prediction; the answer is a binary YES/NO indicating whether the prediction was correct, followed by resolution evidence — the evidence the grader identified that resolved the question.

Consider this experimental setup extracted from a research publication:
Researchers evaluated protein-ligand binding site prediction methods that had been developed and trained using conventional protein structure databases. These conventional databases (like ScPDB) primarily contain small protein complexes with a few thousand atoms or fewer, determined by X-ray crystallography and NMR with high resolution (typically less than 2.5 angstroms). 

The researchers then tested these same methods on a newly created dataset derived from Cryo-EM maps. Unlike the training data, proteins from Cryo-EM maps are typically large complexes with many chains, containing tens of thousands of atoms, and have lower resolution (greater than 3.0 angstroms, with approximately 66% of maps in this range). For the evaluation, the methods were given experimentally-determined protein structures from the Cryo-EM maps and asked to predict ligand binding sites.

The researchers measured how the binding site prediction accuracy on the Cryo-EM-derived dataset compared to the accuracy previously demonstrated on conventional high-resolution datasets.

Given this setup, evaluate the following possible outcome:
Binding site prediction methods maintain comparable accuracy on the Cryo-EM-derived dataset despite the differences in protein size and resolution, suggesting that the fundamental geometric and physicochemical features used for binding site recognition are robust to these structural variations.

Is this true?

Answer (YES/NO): NO